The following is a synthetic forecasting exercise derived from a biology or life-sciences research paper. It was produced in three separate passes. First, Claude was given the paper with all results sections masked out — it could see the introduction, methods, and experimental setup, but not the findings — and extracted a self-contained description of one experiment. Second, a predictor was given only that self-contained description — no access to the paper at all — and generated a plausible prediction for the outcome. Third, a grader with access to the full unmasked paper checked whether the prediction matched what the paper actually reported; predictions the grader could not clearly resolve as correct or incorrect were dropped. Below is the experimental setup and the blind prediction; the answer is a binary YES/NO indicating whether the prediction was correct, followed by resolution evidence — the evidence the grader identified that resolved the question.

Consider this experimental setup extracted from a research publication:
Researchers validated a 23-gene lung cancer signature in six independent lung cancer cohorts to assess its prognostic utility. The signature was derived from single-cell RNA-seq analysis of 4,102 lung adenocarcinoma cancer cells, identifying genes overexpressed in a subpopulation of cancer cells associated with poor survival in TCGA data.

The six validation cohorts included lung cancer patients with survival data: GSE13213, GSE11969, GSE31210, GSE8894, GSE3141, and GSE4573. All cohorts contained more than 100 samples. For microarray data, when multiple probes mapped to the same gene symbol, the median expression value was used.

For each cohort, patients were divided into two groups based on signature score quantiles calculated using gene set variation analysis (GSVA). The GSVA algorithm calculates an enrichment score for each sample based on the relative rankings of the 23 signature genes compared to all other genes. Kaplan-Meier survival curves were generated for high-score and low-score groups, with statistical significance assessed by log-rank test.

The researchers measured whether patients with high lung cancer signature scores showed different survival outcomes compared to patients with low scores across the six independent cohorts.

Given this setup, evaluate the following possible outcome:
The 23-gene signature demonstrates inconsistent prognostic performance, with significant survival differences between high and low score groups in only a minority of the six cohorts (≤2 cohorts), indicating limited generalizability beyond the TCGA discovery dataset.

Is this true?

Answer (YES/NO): NO